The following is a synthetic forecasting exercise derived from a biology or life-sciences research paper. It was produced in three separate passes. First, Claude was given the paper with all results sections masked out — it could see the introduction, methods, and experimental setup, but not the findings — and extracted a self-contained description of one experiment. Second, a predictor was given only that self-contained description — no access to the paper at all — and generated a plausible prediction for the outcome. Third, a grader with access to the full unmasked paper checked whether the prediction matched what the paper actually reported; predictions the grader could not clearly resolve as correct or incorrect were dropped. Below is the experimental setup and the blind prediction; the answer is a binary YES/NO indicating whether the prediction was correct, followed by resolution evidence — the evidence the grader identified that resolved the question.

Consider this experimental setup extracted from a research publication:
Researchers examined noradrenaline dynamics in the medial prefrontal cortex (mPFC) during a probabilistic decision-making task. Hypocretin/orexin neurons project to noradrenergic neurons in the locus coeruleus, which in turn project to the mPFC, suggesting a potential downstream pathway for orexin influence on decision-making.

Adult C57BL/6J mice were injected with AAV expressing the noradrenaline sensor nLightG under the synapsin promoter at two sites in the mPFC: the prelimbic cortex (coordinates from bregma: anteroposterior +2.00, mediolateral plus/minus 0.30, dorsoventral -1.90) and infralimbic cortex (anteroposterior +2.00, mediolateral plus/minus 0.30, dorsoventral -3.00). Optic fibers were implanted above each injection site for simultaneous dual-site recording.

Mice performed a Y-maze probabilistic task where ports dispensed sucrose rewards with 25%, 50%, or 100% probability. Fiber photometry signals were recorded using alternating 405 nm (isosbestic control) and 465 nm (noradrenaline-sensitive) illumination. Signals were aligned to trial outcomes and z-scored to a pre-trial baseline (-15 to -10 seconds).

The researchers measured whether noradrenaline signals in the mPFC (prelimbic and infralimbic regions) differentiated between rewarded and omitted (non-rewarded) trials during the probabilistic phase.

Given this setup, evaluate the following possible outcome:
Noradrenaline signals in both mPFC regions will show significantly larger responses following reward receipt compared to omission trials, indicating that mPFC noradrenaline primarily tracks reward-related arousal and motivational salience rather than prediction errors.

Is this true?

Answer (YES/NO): NO